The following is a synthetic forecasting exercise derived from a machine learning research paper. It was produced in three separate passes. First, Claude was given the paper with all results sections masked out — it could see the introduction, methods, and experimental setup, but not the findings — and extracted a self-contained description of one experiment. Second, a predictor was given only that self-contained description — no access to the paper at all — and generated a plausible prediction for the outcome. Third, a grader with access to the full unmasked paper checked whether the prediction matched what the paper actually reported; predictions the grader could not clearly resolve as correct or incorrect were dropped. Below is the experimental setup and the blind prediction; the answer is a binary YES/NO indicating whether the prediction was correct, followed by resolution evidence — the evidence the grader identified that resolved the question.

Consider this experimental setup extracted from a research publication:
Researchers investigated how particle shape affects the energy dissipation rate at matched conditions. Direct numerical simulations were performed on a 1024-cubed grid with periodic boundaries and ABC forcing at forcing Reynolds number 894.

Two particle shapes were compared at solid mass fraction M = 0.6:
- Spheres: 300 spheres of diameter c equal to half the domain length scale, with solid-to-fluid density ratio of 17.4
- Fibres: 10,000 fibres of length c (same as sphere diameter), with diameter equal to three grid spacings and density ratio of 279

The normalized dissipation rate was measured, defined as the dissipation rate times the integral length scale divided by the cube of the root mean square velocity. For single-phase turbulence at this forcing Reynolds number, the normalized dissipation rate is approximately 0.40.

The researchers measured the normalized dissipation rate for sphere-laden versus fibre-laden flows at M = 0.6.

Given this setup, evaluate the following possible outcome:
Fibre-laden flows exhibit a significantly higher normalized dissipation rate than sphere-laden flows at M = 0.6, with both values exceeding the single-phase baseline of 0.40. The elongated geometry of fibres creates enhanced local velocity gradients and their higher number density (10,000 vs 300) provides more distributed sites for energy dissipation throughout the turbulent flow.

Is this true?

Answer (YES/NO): YES